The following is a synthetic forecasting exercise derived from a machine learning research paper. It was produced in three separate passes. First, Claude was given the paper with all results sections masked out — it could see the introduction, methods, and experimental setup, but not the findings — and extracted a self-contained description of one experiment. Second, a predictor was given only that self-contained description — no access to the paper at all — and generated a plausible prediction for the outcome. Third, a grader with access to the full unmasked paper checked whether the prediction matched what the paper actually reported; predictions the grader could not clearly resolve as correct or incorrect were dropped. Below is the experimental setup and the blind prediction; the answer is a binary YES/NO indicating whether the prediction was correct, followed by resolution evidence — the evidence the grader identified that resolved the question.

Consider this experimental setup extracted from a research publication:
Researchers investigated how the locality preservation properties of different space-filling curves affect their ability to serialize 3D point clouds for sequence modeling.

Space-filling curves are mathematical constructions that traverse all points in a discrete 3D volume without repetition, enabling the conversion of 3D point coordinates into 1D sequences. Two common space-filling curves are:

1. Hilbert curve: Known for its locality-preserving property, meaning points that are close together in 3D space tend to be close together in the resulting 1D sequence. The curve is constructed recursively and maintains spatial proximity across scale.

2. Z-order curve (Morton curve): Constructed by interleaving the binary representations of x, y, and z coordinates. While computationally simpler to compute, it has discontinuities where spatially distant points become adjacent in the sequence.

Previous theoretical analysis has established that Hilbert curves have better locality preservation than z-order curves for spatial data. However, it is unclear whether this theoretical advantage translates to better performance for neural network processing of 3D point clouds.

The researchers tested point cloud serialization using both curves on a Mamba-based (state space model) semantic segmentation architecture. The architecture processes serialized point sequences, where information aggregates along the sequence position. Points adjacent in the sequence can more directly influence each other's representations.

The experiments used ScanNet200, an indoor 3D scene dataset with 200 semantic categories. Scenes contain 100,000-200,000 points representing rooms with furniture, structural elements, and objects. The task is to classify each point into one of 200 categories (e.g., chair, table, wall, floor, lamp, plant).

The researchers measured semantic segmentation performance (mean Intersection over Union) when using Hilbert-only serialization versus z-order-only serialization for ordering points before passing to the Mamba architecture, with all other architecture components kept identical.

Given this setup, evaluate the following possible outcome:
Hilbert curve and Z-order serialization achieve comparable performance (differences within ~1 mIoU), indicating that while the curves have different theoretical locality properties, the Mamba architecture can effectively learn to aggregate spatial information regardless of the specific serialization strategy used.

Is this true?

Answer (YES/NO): YES